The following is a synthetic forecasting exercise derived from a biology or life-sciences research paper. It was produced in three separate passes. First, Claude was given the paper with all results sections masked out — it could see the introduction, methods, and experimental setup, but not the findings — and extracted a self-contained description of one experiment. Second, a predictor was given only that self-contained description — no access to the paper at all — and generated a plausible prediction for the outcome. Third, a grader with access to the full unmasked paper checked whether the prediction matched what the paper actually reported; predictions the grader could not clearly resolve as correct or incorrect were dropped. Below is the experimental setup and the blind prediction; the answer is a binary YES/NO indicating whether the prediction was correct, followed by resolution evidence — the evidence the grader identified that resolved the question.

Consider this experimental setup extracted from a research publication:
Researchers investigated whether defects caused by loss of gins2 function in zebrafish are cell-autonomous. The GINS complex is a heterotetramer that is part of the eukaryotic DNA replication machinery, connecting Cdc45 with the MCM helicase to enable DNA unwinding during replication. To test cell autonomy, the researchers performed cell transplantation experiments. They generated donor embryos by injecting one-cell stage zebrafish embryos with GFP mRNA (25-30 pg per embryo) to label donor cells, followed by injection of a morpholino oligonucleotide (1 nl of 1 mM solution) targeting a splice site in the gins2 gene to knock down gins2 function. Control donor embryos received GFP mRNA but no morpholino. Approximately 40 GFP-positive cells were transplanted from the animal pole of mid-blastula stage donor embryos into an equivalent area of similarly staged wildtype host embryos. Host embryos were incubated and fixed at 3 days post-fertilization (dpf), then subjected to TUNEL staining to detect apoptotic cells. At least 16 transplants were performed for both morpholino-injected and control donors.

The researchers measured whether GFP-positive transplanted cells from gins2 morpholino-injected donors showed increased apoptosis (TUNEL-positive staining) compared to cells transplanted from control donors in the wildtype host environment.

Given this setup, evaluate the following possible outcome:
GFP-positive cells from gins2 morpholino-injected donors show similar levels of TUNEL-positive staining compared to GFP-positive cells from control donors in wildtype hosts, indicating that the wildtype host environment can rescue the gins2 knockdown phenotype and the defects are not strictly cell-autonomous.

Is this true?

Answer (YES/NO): NO